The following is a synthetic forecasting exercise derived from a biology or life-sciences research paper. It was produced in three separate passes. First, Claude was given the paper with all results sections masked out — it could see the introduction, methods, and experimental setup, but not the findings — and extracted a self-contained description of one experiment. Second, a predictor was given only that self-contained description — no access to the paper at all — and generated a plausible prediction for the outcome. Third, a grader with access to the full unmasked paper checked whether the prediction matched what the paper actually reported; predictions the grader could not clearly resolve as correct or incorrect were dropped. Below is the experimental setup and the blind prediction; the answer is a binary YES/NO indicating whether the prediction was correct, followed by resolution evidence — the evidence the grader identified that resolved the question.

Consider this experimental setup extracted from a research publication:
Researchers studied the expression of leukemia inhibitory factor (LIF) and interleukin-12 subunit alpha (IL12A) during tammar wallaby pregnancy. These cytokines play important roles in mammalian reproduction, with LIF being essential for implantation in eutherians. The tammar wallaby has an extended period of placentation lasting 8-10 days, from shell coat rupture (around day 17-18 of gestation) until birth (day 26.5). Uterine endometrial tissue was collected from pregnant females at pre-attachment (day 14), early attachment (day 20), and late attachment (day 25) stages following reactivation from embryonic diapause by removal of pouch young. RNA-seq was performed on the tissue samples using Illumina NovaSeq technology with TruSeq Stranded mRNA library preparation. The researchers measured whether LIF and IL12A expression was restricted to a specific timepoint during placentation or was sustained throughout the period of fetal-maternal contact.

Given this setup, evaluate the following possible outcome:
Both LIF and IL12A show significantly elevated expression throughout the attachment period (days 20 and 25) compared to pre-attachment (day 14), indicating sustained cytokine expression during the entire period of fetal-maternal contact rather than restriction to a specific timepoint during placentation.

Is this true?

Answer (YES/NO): YES